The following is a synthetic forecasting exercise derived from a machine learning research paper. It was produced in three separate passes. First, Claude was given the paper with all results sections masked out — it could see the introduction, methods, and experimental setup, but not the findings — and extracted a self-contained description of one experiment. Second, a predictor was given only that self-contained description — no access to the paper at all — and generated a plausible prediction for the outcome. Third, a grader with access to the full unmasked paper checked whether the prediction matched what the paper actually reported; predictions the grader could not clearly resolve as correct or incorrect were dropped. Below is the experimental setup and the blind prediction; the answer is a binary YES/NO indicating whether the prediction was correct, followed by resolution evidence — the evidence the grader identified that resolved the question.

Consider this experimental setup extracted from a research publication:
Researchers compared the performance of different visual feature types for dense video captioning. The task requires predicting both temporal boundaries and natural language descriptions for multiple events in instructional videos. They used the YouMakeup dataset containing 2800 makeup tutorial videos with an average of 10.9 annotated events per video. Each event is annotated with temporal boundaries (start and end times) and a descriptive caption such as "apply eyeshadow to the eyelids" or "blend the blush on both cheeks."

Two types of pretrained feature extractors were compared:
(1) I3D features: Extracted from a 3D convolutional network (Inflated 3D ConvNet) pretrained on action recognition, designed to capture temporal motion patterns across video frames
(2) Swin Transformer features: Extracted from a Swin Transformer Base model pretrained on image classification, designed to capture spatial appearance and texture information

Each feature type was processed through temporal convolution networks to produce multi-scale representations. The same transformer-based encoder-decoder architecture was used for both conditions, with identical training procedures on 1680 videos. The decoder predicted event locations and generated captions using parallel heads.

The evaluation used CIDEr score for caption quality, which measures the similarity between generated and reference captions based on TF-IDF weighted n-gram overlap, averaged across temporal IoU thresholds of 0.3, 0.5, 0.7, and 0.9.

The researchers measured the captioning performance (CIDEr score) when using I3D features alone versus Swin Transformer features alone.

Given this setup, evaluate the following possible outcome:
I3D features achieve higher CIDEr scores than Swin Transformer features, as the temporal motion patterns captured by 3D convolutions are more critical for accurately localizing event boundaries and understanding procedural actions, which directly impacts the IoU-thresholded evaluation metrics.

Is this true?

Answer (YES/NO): YES